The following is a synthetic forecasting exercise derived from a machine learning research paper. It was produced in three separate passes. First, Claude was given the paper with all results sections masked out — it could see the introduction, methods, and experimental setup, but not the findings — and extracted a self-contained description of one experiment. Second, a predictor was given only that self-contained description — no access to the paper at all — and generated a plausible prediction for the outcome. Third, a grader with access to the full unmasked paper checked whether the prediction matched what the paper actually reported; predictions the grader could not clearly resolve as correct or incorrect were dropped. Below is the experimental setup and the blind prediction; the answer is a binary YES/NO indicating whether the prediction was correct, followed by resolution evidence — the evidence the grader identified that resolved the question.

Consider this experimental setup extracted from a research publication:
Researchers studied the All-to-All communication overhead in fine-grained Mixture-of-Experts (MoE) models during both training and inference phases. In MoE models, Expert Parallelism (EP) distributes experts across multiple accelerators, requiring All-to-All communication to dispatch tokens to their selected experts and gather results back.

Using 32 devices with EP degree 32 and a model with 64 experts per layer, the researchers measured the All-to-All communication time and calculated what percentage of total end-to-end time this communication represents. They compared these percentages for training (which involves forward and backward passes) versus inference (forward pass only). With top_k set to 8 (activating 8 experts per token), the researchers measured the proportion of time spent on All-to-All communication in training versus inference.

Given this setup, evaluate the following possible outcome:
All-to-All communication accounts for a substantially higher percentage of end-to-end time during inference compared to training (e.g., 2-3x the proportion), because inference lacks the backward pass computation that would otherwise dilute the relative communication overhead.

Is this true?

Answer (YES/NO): NO